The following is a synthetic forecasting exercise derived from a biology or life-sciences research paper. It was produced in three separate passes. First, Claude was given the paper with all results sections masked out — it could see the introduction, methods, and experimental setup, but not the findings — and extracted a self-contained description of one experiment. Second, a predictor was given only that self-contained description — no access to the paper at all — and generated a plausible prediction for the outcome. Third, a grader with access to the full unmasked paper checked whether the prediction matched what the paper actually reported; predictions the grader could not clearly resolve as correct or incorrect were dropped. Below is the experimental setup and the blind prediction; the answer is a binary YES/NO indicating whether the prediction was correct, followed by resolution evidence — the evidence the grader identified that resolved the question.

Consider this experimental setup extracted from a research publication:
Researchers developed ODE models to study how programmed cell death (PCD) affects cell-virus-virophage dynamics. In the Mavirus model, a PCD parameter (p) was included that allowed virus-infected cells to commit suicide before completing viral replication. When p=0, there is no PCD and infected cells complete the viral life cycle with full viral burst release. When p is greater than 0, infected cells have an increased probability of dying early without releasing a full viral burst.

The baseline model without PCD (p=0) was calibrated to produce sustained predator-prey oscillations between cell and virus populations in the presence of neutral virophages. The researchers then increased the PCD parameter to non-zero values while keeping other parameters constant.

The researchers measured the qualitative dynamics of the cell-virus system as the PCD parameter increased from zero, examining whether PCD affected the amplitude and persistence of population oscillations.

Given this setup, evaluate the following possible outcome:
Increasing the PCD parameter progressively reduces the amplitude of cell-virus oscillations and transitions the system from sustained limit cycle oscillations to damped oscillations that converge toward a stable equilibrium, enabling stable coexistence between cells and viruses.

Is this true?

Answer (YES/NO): NO